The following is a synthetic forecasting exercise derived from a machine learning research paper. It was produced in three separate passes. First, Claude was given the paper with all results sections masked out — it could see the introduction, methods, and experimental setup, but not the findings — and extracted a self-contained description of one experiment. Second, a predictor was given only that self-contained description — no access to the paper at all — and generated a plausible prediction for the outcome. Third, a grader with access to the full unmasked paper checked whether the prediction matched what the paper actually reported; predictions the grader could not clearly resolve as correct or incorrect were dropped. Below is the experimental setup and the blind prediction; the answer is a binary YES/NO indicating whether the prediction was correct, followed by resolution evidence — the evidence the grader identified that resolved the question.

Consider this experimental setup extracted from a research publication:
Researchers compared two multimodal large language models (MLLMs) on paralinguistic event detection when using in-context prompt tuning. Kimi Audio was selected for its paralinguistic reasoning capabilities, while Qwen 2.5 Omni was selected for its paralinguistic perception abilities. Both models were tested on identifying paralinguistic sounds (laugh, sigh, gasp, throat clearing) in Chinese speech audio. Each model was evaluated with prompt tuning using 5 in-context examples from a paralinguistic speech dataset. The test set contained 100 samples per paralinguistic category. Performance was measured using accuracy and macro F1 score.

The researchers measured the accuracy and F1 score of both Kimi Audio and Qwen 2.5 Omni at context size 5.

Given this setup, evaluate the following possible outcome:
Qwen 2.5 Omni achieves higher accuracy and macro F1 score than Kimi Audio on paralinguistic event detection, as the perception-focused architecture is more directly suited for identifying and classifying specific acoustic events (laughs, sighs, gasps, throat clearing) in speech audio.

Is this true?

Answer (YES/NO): YES